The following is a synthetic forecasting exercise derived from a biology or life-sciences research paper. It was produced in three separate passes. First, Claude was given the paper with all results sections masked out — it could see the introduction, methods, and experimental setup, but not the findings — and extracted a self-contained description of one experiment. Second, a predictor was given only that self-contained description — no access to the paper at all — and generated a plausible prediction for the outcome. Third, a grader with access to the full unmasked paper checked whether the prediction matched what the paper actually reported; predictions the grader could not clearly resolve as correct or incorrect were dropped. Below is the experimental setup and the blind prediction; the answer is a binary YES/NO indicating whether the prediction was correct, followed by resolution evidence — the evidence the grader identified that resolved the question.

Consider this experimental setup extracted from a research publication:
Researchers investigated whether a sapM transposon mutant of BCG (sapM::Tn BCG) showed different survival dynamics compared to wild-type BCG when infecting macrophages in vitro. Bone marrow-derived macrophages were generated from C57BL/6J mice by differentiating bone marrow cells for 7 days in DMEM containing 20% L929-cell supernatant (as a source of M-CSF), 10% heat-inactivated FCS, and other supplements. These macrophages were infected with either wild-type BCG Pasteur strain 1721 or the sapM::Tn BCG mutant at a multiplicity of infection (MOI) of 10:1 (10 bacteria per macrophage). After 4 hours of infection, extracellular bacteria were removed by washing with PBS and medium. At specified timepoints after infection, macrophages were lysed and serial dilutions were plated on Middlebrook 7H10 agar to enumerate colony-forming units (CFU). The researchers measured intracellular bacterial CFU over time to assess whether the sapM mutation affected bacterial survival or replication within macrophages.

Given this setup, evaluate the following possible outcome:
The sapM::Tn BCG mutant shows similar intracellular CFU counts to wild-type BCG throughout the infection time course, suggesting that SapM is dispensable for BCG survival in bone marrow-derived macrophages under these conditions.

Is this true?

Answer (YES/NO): NO